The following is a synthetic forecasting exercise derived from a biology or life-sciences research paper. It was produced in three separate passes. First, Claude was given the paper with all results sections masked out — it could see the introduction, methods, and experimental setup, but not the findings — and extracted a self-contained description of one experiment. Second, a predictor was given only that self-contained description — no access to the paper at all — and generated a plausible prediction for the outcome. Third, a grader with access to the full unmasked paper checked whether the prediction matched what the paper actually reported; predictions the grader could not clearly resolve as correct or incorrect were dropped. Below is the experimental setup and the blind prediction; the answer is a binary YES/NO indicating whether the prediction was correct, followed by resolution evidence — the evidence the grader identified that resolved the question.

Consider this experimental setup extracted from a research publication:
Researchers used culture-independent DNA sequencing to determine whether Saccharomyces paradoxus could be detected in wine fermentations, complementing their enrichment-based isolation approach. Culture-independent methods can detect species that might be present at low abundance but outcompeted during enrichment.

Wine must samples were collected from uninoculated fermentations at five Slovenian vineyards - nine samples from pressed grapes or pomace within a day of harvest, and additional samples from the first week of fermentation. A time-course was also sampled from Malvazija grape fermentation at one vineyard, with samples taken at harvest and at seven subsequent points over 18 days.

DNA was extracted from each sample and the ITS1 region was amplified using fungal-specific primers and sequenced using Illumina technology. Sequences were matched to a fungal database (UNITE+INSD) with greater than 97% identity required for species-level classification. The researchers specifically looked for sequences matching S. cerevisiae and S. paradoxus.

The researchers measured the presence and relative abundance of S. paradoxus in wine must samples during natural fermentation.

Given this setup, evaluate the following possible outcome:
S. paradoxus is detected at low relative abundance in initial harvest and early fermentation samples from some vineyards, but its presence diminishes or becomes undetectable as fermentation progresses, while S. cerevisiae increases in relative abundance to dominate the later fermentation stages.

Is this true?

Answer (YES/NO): NO